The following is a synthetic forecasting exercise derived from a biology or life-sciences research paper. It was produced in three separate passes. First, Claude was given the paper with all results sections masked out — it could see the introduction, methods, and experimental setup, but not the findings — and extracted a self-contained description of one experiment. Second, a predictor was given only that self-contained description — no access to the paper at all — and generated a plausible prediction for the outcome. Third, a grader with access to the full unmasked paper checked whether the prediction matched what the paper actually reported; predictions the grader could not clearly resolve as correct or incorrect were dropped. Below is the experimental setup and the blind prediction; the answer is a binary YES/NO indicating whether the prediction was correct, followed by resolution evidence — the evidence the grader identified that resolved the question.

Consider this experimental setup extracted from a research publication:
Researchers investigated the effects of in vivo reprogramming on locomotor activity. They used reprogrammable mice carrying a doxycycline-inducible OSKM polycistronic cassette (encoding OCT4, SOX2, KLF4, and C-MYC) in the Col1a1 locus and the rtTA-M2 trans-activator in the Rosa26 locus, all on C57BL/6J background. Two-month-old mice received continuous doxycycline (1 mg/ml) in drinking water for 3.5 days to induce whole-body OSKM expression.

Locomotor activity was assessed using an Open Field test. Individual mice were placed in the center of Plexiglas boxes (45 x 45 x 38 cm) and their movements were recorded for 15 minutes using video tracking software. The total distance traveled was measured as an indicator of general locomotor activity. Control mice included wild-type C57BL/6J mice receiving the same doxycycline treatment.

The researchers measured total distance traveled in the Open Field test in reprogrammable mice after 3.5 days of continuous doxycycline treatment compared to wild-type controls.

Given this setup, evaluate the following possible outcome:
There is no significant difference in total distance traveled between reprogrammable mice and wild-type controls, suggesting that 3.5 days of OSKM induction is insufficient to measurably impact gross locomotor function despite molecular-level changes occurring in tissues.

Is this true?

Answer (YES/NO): NO